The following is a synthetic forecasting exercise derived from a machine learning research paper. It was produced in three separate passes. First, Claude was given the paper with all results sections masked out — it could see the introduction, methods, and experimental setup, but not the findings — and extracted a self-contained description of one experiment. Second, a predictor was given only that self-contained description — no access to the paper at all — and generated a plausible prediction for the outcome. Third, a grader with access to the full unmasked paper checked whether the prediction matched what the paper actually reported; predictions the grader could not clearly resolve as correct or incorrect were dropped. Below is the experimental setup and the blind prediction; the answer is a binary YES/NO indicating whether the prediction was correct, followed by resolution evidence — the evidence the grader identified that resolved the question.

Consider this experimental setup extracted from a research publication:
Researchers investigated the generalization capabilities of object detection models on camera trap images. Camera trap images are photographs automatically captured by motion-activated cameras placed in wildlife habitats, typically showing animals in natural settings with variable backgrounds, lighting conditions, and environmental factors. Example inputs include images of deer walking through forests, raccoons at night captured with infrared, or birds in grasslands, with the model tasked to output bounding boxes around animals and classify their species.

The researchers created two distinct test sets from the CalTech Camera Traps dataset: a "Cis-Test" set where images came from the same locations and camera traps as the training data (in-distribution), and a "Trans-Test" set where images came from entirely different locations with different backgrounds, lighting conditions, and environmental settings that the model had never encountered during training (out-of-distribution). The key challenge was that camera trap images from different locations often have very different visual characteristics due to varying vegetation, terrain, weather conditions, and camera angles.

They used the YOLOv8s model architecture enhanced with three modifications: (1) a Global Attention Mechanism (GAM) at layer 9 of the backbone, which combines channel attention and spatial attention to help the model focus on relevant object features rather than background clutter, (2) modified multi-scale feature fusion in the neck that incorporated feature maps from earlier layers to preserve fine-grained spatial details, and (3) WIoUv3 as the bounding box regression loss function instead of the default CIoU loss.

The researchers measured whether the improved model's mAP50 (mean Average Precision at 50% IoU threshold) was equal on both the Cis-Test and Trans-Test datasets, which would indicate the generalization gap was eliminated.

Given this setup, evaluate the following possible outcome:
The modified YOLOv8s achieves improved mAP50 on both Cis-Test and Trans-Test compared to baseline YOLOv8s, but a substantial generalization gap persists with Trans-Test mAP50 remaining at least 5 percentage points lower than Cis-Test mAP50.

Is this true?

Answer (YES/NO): NO